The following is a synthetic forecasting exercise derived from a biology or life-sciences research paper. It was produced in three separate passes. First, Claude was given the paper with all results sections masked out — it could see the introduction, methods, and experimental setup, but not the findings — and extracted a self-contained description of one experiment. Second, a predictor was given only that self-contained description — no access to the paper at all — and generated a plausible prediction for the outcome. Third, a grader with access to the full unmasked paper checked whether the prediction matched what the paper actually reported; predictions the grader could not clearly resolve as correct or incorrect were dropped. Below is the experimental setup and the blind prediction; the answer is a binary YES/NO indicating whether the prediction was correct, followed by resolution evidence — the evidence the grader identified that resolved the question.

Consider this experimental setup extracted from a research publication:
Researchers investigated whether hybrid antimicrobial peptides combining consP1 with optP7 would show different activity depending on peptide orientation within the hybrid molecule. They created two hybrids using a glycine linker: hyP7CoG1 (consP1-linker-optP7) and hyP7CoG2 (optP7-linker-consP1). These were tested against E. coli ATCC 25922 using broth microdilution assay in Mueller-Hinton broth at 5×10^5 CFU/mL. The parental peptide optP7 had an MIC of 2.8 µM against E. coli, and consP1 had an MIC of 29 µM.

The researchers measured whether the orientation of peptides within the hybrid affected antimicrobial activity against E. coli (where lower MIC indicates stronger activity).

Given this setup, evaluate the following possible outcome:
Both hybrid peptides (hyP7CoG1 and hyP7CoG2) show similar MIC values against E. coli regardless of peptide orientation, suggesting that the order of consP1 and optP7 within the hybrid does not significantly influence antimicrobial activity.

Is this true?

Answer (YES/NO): NO